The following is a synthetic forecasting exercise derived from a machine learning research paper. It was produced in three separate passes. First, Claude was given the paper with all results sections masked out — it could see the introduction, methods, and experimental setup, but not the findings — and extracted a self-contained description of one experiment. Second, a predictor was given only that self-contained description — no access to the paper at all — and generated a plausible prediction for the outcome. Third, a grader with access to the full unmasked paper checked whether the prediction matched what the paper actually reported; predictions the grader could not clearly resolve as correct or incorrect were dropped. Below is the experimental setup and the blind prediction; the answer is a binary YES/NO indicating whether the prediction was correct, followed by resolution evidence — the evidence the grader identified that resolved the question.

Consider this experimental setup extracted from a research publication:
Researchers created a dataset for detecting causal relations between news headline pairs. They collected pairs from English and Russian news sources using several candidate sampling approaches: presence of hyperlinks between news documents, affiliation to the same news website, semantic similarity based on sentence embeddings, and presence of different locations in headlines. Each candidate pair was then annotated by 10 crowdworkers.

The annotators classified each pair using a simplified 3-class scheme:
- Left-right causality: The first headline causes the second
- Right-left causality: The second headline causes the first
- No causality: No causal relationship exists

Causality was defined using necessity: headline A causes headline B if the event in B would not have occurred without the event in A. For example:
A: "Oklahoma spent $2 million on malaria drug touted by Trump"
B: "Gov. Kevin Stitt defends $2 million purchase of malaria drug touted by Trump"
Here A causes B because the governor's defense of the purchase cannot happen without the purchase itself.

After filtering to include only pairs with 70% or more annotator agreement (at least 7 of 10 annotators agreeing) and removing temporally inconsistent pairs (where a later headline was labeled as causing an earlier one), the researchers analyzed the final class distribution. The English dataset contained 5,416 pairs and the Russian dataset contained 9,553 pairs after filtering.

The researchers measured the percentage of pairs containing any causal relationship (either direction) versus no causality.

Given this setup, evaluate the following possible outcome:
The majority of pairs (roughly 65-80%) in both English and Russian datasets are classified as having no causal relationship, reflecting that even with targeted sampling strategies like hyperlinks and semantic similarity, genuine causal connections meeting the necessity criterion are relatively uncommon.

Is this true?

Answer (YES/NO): YES